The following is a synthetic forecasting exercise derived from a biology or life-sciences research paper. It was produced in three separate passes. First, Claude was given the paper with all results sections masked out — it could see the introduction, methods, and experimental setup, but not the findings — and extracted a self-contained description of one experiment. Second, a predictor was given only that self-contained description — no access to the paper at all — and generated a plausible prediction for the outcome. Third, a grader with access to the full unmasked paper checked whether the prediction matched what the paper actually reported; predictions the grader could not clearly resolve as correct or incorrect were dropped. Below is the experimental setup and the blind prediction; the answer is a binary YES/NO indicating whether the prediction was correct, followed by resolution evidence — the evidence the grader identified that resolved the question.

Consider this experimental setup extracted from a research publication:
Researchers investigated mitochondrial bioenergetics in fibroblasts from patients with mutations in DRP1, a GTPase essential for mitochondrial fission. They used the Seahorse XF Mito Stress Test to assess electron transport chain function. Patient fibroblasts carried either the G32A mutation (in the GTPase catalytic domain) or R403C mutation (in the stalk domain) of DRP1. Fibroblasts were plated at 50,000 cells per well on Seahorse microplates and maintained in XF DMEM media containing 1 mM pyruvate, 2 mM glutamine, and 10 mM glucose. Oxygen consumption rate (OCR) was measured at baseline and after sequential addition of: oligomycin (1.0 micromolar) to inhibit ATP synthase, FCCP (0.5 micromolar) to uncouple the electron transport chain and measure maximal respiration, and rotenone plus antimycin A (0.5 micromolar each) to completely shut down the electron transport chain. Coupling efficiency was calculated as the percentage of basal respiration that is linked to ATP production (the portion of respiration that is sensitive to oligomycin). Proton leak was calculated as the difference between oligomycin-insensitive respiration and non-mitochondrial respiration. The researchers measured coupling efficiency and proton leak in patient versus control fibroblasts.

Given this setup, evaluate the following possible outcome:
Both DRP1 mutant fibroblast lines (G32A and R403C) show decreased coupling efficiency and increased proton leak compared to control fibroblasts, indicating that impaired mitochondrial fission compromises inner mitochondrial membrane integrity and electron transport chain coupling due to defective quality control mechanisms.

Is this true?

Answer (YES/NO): NO